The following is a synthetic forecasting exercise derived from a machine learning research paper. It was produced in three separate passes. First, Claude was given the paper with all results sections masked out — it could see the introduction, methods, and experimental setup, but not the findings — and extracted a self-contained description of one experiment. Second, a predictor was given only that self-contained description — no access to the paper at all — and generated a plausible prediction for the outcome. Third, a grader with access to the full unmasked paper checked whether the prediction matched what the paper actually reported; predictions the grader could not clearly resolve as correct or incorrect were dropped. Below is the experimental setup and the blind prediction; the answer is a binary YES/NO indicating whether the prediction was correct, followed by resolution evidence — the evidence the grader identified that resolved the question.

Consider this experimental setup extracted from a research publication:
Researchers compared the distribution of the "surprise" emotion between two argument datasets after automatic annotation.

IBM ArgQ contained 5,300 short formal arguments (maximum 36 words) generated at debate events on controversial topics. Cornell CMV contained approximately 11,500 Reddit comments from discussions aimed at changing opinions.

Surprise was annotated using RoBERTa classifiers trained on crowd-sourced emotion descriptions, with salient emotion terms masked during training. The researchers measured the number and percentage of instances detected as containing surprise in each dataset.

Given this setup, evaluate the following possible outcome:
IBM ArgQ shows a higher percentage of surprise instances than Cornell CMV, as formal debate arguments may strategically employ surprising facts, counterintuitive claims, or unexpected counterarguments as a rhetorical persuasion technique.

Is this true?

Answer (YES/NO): NO